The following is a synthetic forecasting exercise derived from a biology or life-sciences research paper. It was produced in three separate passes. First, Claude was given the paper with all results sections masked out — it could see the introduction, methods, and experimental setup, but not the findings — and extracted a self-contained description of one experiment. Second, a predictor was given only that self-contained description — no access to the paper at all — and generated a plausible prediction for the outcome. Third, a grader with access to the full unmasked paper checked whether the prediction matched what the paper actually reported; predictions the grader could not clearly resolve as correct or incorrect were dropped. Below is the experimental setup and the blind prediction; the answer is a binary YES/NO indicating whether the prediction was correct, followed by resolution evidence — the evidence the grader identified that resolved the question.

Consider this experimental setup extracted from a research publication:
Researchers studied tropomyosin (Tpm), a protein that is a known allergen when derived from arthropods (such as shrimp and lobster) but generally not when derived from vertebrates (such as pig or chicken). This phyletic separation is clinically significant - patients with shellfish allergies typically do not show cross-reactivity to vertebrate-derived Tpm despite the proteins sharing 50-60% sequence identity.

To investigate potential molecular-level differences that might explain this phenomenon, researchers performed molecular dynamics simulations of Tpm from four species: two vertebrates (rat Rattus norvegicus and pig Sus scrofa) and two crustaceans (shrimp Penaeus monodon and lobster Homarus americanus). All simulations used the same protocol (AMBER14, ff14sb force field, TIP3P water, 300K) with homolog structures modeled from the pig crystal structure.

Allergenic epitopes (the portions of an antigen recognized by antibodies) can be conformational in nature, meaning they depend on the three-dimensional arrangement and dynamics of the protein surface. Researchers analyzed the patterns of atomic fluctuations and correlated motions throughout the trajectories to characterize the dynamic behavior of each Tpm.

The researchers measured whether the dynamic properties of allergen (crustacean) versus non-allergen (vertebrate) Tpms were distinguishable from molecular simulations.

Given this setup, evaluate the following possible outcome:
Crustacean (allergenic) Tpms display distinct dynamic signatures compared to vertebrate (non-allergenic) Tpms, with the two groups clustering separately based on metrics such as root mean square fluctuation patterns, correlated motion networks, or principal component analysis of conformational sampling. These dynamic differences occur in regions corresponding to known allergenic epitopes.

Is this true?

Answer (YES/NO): NO